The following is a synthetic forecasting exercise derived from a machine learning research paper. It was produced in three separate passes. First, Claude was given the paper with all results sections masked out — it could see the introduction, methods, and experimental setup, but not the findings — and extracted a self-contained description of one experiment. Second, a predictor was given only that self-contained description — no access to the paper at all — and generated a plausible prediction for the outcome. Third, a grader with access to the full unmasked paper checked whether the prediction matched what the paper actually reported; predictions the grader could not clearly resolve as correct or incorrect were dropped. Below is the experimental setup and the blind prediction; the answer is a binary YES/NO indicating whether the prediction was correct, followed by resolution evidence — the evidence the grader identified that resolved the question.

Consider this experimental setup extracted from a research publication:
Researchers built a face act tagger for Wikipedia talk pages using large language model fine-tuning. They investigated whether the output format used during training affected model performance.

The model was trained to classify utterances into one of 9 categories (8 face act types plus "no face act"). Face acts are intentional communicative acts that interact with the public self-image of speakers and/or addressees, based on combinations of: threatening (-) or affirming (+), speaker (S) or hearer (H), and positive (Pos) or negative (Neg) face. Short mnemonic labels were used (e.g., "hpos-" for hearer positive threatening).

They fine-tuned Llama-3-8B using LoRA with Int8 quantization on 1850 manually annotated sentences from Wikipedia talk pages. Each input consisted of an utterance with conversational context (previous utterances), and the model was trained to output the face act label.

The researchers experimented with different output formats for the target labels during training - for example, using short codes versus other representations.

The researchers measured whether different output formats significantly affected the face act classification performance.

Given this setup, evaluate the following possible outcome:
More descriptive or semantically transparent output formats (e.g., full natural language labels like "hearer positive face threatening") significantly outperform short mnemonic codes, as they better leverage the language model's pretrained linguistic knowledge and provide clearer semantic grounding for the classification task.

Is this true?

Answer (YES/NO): NO